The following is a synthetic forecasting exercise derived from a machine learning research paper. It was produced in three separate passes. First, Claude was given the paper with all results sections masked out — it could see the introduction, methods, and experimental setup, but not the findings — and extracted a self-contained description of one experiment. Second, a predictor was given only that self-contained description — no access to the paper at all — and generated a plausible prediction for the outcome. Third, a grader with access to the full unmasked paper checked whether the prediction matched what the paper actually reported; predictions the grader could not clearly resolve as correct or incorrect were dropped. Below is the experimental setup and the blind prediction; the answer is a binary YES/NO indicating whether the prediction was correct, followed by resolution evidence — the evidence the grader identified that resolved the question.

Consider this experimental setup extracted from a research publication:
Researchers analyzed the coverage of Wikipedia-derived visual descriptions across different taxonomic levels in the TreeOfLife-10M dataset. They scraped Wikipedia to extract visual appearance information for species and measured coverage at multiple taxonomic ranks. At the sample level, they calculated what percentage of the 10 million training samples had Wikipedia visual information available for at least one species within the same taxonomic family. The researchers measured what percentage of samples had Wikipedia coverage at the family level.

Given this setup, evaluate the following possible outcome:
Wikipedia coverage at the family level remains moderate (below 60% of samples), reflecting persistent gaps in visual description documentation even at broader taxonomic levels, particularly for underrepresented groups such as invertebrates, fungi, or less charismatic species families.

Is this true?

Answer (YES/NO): NO